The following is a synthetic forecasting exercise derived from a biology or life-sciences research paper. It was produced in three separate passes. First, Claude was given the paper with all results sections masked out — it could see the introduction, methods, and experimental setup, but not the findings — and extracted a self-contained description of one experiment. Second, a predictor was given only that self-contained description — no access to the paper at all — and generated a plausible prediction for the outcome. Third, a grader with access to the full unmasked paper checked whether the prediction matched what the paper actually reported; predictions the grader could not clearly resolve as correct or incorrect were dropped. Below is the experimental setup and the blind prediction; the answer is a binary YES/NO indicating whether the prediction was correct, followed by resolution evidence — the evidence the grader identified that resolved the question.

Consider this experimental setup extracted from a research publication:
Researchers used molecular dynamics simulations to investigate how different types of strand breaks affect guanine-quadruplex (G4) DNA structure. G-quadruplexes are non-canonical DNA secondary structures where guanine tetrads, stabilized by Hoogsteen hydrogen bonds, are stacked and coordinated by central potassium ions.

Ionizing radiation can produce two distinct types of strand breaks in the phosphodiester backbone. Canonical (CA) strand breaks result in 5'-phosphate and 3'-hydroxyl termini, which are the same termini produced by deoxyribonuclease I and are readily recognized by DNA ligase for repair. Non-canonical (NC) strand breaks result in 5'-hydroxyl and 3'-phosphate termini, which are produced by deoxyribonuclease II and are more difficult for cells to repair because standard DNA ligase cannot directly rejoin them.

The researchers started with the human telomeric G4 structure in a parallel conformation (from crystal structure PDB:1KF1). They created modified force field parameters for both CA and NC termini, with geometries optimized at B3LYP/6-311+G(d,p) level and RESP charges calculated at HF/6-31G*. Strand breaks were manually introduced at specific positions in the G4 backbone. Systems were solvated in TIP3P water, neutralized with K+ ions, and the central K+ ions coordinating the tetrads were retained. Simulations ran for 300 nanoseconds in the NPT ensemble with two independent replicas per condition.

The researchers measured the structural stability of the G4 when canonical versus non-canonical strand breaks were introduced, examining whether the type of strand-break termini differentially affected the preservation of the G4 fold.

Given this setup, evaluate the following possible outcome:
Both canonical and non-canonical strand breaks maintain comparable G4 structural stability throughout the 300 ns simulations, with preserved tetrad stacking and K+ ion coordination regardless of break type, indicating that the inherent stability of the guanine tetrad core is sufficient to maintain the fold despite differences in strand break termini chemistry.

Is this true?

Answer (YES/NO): YES